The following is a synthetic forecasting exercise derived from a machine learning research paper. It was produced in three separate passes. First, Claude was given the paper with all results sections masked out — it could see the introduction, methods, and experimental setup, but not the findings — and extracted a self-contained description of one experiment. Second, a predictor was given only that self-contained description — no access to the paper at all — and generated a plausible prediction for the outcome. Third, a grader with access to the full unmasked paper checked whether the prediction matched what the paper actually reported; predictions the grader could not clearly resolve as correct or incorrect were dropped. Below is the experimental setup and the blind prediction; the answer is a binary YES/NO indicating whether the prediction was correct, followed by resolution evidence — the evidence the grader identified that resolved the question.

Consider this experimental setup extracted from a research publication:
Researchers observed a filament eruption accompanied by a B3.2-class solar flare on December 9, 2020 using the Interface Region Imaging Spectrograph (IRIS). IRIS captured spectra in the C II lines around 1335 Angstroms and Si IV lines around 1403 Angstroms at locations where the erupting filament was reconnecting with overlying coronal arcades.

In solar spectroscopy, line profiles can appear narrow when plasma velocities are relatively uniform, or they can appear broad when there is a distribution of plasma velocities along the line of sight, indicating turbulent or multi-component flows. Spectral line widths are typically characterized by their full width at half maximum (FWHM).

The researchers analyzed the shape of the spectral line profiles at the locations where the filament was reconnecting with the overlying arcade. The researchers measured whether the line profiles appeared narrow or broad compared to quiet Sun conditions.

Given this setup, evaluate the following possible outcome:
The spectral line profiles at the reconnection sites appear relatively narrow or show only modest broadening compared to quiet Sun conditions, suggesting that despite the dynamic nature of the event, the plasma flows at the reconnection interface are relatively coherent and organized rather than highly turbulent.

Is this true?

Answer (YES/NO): NO